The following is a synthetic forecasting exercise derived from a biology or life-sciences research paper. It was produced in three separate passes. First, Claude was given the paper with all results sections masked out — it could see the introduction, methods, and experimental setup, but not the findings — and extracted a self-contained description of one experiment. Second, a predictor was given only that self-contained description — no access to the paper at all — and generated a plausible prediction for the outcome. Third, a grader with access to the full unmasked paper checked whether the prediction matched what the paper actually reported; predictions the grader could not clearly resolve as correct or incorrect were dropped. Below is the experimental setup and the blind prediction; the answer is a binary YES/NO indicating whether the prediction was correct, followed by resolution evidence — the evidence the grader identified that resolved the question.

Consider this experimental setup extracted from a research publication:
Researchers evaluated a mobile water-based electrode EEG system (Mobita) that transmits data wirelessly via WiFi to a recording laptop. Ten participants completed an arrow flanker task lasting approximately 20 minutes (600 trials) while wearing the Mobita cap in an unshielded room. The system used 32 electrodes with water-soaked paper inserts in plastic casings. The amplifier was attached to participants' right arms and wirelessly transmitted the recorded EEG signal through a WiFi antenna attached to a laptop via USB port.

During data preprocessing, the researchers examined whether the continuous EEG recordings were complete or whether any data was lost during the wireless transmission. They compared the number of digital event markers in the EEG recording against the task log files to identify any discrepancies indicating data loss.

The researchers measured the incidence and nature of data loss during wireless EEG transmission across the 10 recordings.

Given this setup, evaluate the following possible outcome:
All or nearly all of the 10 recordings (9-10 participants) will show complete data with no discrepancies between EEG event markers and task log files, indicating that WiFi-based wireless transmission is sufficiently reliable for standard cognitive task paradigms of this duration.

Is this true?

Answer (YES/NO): NO